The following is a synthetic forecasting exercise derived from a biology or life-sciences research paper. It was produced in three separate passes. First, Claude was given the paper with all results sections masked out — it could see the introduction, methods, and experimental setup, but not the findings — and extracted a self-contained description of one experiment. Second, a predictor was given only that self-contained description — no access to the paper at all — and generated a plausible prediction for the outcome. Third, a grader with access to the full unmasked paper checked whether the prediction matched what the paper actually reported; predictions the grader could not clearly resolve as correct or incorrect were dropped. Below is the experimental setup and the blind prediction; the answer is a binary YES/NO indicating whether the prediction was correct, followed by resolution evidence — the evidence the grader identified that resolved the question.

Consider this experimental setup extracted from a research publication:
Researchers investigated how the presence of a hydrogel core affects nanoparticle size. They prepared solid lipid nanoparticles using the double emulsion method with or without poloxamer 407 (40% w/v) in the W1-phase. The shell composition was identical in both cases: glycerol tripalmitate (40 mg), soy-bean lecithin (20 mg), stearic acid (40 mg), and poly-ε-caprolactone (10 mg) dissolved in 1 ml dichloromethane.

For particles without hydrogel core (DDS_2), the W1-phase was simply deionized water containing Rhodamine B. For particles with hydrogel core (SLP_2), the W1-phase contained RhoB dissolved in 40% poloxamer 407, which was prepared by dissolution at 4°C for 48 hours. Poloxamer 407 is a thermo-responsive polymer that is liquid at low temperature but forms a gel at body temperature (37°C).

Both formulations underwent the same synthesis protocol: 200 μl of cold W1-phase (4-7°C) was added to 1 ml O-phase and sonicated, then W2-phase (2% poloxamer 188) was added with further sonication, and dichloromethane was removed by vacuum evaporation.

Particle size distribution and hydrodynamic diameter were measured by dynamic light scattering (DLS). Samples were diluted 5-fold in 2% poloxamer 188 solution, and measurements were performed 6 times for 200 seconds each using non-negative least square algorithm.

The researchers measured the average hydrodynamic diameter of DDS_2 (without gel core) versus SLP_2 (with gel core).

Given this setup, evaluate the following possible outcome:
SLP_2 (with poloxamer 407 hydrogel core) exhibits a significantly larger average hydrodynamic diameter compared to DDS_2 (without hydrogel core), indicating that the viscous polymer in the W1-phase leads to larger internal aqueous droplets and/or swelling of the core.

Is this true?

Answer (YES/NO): NO